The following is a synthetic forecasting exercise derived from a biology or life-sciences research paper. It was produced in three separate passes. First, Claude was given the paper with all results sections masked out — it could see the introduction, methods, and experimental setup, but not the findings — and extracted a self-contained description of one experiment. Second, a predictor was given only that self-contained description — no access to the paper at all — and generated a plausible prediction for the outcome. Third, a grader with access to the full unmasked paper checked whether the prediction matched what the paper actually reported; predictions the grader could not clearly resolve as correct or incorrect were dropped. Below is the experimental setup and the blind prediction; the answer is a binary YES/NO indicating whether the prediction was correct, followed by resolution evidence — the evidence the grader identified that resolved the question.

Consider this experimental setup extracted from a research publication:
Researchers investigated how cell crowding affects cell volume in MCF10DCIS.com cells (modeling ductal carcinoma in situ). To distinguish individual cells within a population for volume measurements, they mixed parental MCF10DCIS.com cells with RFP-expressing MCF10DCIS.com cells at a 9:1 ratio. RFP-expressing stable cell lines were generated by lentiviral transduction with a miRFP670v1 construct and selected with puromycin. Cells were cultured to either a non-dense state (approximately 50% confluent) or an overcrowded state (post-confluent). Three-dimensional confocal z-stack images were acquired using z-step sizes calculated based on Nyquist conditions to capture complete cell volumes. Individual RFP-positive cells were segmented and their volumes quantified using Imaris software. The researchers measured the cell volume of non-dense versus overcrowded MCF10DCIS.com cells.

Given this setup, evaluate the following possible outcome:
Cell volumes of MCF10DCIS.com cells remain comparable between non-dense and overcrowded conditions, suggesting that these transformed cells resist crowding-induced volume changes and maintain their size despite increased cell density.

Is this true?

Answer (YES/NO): NO